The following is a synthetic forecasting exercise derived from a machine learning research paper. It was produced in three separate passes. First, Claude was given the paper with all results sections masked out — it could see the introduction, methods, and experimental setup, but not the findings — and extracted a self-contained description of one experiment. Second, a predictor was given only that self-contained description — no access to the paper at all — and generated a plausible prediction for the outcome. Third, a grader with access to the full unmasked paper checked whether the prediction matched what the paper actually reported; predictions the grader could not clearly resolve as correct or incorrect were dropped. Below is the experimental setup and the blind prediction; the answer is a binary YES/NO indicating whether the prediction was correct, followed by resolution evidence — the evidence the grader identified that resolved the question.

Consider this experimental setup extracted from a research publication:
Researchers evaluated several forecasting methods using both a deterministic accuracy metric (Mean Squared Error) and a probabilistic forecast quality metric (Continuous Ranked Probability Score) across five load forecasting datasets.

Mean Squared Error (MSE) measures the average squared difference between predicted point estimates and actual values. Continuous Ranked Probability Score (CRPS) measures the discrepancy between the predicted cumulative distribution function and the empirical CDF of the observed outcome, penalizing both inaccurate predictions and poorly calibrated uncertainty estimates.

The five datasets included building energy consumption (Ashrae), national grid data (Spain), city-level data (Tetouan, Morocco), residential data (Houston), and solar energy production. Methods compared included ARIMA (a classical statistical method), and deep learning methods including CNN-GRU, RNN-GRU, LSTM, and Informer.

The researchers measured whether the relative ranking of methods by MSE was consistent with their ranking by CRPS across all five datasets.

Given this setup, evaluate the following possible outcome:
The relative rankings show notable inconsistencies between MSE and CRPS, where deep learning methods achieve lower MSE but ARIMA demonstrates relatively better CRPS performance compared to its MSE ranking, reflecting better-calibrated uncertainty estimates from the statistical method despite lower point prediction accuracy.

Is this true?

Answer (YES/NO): NO